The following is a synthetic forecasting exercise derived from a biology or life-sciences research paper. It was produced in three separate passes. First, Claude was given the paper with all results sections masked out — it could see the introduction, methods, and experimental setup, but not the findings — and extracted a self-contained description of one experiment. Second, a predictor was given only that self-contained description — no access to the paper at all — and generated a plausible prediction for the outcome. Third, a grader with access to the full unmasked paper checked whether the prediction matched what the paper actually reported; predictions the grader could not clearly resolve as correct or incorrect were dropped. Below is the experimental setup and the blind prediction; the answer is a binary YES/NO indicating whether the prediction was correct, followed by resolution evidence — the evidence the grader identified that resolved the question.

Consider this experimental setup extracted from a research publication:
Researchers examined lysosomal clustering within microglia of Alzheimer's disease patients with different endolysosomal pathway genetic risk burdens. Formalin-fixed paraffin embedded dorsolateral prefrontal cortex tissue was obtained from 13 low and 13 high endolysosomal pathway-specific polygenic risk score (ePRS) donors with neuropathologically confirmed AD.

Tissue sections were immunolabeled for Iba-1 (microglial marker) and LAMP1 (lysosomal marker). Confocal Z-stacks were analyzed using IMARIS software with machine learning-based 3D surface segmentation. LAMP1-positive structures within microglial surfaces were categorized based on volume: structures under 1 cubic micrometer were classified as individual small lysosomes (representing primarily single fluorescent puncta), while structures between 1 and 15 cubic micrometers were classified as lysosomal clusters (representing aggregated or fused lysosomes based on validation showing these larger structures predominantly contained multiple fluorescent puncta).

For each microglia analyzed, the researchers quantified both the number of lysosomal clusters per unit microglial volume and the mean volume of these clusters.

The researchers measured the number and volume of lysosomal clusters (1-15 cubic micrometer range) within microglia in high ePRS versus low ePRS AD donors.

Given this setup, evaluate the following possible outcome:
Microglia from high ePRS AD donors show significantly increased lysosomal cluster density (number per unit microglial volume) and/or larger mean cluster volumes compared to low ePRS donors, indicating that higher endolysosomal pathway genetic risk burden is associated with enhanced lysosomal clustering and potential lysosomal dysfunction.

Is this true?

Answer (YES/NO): NO